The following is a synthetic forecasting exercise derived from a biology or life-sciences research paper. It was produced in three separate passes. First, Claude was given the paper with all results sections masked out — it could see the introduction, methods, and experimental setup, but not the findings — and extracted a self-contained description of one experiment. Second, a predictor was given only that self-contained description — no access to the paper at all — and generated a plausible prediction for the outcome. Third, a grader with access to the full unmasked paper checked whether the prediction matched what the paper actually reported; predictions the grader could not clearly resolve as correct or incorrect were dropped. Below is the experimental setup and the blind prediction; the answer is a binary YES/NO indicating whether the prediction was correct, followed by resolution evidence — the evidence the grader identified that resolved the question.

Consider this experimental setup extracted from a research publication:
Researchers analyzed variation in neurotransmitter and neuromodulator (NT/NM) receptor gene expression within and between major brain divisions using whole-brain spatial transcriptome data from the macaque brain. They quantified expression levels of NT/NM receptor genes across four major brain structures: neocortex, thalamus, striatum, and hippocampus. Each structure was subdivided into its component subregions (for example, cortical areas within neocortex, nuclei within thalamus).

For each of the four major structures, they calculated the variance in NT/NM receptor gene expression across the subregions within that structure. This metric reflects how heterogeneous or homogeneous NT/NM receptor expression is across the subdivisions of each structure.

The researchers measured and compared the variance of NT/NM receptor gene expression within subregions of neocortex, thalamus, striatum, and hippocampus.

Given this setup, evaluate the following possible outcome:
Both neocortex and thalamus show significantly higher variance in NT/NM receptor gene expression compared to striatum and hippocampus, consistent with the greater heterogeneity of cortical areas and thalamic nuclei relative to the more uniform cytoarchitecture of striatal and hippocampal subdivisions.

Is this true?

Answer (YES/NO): NO